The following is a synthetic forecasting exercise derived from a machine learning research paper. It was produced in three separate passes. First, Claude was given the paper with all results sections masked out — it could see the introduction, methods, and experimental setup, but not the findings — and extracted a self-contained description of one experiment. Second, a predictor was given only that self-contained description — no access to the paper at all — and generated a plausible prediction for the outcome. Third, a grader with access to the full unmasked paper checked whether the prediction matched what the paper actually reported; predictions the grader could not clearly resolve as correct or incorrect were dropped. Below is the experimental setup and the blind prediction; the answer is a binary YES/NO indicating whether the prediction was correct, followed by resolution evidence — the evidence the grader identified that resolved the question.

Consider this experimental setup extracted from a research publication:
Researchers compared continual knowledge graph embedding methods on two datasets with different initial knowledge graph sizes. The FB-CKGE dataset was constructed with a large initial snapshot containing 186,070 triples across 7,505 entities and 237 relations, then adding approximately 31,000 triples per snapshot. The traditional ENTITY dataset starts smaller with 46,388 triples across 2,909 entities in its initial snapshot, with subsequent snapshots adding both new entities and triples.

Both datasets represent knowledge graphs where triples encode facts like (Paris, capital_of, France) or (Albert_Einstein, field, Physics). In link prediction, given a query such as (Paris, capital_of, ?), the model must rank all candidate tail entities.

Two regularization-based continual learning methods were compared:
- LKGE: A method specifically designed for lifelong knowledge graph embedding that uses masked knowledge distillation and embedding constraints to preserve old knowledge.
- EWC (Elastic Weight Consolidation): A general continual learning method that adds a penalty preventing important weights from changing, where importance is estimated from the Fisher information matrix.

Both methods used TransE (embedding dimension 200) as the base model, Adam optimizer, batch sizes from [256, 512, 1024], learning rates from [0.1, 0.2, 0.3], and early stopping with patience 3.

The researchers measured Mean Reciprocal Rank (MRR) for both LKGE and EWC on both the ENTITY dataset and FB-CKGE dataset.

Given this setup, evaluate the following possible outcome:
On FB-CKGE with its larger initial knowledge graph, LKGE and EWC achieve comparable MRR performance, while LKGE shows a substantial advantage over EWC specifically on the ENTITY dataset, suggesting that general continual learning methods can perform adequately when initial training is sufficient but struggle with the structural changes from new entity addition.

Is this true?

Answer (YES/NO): NO